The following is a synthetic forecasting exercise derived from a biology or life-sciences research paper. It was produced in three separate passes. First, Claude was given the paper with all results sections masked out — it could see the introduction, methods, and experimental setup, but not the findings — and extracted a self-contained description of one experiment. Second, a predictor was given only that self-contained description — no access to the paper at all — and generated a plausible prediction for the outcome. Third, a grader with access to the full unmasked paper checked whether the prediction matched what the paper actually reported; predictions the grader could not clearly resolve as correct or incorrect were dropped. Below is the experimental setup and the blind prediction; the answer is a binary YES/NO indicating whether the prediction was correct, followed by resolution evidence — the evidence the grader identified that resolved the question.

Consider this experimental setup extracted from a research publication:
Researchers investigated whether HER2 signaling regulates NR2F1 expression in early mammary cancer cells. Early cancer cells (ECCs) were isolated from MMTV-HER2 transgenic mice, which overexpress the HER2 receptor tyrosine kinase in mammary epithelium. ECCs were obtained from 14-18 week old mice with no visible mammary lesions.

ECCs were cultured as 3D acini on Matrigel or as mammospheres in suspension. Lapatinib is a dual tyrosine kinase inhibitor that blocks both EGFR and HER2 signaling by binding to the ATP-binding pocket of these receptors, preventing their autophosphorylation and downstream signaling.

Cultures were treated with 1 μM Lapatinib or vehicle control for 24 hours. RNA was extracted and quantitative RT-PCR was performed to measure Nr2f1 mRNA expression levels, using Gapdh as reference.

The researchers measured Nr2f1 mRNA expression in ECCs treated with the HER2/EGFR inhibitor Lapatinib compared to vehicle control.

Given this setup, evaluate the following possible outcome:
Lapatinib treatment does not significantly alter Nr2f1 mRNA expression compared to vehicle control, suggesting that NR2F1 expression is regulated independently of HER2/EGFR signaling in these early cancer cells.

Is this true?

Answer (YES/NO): NO